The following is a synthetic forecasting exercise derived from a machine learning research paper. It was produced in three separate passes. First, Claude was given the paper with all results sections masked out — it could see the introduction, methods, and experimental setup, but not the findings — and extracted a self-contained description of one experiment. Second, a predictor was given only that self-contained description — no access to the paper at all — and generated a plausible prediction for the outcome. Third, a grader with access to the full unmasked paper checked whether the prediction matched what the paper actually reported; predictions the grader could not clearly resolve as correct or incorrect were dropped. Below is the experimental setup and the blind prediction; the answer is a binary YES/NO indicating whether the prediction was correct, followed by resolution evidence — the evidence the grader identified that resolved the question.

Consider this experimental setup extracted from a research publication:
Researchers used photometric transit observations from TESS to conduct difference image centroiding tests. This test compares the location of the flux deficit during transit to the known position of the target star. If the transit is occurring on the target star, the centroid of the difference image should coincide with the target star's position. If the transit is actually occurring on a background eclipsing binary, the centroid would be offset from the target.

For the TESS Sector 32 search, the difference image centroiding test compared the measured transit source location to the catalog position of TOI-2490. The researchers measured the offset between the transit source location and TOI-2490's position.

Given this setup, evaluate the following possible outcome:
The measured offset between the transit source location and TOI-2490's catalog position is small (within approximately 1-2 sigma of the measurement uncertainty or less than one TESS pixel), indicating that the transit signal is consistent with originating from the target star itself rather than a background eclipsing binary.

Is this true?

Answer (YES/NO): YES